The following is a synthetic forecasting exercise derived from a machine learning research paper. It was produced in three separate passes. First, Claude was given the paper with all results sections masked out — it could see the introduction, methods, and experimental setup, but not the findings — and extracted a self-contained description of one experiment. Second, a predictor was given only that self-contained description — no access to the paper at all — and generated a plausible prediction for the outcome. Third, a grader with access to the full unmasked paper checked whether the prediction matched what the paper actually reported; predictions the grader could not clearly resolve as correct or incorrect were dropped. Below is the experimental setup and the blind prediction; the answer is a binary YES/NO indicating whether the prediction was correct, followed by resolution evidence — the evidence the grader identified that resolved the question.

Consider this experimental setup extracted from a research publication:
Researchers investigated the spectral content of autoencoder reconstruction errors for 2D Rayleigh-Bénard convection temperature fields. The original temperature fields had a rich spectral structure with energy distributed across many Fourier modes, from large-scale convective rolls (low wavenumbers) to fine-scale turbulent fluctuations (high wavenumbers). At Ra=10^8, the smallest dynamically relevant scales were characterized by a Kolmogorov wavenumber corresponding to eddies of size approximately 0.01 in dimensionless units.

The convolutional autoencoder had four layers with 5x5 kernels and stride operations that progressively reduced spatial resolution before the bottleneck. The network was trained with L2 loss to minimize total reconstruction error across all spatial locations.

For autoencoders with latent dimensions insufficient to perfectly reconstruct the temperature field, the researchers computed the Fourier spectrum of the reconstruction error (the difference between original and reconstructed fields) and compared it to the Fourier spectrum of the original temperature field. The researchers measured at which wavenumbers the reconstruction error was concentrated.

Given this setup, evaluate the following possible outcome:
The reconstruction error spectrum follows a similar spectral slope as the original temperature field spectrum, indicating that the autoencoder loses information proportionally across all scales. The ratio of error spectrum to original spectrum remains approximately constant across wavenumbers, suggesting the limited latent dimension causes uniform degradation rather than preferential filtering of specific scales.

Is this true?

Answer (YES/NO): NO